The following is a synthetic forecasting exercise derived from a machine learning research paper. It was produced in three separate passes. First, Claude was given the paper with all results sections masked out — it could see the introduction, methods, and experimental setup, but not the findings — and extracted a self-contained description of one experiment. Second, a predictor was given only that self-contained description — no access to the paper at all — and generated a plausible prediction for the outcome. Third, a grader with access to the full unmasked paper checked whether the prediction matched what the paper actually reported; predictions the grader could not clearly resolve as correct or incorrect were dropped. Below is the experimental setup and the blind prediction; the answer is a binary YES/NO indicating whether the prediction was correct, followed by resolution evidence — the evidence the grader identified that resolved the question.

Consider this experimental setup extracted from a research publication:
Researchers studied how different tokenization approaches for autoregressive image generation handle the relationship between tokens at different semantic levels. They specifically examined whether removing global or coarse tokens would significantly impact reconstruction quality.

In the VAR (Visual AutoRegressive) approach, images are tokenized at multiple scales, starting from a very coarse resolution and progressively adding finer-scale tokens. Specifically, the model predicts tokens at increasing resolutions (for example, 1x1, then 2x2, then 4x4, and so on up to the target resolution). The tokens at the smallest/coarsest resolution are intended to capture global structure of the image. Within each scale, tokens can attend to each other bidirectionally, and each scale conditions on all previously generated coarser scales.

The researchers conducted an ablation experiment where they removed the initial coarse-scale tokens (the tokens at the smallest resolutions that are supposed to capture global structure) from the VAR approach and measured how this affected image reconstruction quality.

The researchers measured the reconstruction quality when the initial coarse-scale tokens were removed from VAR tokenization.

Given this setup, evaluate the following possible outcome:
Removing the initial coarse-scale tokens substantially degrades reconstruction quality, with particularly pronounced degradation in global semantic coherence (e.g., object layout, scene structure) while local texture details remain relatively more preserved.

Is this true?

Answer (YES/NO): NO